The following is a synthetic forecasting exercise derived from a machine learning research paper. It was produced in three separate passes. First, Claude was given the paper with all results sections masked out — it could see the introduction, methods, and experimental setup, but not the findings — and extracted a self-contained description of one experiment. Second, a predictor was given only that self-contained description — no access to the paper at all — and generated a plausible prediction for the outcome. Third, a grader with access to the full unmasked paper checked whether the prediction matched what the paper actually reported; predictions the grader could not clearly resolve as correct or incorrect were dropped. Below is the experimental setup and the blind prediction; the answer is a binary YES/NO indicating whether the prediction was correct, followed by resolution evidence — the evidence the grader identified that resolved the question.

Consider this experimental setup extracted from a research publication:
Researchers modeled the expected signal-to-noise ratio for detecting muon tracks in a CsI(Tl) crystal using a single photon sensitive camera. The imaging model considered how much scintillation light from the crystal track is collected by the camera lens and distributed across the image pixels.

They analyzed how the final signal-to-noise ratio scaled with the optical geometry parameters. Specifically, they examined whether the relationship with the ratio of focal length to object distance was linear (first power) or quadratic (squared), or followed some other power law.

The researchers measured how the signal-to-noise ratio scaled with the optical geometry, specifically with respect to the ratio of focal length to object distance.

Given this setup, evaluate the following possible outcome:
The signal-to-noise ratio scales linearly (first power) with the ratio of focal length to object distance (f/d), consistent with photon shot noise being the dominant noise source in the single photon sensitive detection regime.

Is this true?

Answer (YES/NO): NO